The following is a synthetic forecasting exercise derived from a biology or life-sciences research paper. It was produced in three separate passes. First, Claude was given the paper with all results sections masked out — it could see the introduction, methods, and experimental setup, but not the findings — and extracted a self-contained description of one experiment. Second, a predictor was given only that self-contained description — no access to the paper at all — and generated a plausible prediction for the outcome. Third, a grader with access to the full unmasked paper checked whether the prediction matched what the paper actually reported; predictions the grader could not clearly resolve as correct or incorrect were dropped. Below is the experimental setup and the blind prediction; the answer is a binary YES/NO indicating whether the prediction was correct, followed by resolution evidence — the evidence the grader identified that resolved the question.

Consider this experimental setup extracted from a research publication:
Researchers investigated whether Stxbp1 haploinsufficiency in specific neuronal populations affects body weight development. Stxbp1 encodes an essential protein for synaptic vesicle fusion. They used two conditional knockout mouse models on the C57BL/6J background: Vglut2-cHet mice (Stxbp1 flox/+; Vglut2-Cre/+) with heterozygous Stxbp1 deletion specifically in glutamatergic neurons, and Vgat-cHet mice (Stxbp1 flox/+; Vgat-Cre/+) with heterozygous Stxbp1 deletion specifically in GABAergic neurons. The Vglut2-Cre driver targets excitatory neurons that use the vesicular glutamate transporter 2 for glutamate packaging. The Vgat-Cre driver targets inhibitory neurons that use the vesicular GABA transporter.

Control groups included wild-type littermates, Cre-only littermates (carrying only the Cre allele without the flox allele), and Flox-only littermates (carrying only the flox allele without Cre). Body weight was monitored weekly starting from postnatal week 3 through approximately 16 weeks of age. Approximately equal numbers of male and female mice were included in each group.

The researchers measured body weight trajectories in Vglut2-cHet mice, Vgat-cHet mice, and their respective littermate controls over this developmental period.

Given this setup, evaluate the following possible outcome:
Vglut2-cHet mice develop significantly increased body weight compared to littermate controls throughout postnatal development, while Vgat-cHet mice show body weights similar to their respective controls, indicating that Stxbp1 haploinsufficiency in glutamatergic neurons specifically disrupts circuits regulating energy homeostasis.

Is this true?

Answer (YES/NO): NO